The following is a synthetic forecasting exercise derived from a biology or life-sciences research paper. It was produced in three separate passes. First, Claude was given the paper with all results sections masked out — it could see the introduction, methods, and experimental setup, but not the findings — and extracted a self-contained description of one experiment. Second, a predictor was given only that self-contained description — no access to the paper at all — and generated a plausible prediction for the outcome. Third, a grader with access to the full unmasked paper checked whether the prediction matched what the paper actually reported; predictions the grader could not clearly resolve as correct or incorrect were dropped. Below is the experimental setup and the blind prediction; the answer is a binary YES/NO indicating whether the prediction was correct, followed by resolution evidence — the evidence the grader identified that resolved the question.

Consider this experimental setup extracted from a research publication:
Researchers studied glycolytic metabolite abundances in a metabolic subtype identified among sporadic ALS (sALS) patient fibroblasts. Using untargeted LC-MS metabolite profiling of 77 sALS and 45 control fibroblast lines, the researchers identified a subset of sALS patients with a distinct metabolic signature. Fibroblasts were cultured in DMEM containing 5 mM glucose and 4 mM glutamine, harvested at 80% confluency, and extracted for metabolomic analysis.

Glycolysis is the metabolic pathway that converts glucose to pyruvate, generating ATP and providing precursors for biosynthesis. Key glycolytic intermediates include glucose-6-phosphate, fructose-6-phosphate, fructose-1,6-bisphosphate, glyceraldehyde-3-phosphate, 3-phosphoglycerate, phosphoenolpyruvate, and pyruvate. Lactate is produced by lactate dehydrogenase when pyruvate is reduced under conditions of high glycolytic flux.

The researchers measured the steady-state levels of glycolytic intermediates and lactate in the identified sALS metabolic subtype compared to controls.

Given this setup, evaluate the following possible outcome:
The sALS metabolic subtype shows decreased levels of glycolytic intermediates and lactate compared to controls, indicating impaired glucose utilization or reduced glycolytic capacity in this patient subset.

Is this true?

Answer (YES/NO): NO